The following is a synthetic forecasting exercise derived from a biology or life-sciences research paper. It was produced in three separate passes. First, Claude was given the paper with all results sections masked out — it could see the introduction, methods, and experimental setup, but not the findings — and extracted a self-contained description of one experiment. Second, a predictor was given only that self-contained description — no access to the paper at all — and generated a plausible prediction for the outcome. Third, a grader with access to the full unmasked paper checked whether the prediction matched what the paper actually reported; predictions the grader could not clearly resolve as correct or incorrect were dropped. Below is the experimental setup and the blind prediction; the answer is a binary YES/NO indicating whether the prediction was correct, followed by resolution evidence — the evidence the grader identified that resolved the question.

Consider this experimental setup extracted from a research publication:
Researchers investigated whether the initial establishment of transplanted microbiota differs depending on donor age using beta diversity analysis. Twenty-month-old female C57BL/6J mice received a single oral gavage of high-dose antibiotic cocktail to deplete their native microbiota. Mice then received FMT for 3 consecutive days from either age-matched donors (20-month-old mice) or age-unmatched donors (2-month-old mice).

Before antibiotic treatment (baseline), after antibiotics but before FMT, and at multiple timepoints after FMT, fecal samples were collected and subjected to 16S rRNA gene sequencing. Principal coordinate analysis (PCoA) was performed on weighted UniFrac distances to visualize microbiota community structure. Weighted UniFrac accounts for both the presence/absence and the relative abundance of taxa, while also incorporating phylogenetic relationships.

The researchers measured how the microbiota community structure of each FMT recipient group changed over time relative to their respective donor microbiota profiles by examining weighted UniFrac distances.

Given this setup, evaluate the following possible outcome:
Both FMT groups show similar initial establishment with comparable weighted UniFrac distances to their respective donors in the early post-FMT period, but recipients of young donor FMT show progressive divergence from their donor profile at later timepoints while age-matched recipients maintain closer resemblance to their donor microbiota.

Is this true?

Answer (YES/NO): NO